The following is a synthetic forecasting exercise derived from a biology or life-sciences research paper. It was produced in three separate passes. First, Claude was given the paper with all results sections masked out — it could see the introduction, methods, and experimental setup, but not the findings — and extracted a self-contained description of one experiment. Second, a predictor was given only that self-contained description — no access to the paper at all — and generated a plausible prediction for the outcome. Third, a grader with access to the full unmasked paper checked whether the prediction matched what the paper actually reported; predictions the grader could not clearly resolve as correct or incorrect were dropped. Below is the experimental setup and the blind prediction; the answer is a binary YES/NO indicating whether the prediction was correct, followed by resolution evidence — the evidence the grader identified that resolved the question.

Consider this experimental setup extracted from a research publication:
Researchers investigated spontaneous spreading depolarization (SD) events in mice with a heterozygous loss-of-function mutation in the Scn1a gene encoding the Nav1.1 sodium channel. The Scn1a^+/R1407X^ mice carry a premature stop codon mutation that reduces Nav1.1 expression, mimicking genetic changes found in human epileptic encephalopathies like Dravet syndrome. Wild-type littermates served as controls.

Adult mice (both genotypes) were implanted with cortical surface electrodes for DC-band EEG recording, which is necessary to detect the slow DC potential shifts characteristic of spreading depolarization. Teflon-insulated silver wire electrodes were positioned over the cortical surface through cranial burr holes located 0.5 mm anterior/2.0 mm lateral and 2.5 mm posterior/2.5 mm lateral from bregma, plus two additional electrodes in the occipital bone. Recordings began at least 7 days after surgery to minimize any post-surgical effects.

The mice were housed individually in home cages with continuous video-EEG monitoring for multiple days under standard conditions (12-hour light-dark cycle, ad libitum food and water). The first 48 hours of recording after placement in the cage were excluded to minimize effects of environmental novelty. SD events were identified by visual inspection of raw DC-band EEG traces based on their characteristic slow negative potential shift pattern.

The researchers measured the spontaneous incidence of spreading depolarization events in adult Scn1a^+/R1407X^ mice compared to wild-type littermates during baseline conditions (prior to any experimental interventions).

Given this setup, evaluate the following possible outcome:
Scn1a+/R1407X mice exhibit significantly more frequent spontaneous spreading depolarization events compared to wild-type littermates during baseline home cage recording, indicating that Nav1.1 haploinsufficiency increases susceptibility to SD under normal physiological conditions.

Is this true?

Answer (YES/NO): YES